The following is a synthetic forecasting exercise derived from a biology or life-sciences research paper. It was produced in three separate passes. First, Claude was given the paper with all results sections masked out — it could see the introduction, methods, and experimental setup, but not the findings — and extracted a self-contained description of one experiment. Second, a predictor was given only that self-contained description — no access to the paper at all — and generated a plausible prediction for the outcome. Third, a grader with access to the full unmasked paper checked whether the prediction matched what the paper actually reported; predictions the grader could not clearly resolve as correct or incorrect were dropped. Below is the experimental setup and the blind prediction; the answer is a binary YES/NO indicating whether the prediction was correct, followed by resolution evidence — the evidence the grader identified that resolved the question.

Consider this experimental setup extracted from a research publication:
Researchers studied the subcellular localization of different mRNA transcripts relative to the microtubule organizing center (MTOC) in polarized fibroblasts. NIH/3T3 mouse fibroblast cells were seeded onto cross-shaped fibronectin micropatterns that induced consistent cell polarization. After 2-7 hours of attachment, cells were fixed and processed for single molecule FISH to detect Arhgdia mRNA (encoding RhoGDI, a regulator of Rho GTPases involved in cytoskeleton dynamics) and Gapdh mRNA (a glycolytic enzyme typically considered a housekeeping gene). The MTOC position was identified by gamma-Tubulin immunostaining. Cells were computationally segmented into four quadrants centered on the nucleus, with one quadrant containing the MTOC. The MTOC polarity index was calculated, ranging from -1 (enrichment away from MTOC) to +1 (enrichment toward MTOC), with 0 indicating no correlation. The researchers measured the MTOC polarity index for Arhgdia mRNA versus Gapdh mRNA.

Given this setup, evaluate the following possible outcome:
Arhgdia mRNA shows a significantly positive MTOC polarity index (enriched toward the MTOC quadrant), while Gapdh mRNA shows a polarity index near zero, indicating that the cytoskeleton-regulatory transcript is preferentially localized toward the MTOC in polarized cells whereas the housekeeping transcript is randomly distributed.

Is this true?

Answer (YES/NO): NO